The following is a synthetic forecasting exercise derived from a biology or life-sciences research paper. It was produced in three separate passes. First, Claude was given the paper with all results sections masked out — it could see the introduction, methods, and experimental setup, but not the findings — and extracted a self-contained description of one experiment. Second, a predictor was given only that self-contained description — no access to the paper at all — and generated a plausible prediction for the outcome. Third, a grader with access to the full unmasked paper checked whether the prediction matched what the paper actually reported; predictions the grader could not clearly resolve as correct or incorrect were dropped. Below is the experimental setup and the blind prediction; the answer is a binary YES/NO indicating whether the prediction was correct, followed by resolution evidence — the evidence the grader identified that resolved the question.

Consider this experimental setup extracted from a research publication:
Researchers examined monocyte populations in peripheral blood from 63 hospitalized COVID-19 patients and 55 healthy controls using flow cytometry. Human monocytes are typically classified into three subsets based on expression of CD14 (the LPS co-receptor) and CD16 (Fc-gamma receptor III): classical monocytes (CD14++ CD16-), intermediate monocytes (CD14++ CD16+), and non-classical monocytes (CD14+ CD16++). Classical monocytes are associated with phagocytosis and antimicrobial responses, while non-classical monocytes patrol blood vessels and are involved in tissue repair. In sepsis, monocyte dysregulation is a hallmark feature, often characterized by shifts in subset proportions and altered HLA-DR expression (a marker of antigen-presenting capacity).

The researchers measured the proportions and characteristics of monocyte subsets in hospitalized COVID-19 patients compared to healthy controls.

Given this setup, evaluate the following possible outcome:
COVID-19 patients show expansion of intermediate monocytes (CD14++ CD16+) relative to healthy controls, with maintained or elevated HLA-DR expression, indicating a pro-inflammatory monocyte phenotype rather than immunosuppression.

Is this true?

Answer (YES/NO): NO